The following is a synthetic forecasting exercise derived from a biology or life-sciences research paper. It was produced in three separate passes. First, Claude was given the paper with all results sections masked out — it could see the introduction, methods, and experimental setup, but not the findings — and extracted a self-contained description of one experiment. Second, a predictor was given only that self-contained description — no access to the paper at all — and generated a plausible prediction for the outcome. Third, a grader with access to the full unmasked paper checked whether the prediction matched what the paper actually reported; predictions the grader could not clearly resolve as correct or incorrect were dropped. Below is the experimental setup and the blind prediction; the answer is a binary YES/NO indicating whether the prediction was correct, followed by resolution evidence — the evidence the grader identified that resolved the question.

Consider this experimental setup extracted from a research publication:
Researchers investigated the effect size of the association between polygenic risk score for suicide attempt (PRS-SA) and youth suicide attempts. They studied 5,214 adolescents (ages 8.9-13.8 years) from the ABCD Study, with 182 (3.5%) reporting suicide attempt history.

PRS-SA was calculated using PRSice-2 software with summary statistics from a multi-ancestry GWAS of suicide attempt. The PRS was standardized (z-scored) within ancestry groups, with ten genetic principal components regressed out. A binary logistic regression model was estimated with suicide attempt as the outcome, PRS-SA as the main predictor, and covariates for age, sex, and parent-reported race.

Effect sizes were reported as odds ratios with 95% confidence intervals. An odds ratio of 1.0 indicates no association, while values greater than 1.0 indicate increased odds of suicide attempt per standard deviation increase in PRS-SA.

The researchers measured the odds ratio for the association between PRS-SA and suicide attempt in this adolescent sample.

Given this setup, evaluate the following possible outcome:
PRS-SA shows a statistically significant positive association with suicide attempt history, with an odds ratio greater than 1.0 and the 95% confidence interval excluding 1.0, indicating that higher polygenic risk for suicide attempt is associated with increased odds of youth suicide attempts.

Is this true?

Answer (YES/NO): YES